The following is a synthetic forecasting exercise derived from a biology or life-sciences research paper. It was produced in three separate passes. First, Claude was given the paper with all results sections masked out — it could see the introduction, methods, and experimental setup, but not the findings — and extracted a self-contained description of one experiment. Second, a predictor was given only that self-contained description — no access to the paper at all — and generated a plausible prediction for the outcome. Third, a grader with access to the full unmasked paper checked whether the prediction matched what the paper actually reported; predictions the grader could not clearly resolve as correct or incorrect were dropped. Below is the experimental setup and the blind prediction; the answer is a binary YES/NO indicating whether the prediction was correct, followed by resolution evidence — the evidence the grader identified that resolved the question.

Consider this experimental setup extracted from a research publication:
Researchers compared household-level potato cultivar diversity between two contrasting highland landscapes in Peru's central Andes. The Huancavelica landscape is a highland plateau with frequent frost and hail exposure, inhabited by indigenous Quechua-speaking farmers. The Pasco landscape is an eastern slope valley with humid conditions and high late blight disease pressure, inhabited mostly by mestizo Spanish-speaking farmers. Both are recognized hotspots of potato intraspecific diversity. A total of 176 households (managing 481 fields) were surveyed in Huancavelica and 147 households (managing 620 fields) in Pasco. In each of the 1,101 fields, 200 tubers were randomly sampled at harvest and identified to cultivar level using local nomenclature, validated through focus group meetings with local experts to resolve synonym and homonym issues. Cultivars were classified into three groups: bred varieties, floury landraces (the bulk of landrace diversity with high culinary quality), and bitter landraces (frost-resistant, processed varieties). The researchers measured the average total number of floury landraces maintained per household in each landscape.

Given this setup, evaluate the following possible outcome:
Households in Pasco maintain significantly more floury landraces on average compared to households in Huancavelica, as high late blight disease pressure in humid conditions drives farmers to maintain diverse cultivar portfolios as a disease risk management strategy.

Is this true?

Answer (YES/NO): NO